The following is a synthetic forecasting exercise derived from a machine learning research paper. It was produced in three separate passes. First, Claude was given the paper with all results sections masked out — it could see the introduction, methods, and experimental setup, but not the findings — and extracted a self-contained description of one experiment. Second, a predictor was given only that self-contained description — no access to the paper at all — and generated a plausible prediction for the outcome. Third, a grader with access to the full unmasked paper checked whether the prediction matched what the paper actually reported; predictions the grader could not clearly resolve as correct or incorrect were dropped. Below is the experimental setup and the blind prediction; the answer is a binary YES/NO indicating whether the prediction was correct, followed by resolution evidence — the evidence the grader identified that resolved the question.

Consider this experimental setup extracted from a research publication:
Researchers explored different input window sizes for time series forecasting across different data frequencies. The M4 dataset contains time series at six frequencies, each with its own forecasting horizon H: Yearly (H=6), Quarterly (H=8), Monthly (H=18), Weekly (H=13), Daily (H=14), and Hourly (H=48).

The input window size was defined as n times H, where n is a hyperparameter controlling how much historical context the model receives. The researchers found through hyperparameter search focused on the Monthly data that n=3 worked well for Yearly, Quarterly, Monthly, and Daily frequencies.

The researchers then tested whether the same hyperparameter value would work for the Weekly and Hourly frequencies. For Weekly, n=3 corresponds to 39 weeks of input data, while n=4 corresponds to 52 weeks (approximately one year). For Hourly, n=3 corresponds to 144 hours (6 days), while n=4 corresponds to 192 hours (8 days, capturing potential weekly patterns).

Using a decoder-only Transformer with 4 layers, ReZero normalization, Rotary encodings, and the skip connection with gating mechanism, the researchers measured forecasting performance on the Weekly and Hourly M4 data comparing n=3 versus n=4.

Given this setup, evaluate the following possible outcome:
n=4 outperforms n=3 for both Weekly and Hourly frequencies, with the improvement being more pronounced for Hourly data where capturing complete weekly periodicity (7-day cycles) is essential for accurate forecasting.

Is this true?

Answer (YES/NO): NO